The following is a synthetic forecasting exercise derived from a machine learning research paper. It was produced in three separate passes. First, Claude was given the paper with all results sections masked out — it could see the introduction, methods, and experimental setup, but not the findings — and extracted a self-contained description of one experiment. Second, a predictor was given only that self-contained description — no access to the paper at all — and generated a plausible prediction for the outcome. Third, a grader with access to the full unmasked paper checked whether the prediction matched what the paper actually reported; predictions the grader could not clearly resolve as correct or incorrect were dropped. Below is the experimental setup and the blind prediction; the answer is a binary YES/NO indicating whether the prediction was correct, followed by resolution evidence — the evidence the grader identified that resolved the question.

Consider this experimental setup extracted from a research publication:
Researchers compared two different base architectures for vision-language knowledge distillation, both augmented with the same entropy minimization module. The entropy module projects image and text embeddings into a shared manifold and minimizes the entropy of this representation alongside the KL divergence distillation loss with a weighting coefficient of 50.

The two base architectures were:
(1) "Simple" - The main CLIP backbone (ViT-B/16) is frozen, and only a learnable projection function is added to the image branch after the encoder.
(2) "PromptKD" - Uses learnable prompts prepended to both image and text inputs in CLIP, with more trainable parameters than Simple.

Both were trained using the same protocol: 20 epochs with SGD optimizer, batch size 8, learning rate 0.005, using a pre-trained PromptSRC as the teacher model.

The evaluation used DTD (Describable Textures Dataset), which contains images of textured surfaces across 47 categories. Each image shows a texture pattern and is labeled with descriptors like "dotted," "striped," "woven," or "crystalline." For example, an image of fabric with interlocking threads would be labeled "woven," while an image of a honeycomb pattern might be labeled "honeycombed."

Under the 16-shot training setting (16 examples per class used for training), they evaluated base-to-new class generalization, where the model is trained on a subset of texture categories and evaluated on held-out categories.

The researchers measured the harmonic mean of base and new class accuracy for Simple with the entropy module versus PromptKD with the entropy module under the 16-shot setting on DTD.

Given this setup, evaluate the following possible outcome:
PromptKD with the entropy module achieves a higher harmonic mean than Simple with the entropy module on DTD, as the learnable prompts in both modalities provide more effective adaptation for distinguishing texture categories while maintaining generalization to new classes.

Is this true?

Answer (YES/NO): YES